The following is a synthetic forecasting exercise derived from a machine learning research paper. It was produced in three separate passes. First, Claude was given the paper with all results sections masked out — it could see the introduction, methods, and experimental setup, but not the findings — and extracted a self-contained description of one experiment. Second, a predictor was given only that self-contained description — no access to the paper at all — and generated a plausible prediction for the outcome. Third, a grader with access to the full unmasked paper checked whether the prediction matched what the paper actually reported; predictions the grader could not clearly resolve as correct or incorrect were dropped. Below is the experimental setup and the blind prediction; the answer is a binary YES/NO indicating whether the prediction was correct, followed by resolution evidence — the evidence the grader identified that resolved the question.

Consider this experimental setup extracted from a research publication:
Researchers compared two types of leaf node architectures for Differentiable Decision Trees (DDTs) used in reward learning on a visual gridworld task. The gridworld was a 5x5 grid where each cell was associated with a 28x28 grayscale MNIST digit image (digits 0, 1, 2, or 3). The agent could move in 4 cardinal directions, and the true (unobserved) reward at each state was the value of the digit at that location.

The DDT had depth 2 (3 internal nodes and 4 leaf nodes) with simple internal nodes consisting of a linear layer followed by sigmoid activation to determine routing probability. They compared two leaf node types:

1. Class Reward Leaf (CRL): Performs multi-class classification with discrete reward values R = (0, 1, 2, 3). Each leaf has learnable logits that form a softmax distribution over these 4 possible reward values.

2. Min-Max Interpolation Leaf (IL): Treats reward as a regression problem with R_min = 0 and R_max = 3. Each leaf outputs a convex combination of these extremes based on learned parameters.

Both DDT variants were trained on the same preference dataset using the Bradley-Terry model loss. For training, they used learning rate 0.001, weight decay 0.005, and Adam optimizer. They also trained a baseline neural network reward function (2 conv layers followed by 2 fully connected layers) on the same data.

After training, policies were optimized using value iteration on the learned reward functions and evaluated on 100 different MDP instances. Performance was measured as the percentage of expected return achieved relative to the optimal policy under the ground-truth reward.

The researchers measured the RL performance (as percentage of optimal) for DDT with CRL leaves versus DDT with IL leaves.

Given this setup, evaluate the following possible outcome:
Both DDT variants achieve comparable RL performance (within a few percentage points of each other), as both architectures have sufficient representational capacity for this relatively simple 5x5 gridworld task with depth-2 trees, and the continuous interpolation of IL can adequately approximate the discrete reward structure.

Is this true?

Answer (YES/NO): NO